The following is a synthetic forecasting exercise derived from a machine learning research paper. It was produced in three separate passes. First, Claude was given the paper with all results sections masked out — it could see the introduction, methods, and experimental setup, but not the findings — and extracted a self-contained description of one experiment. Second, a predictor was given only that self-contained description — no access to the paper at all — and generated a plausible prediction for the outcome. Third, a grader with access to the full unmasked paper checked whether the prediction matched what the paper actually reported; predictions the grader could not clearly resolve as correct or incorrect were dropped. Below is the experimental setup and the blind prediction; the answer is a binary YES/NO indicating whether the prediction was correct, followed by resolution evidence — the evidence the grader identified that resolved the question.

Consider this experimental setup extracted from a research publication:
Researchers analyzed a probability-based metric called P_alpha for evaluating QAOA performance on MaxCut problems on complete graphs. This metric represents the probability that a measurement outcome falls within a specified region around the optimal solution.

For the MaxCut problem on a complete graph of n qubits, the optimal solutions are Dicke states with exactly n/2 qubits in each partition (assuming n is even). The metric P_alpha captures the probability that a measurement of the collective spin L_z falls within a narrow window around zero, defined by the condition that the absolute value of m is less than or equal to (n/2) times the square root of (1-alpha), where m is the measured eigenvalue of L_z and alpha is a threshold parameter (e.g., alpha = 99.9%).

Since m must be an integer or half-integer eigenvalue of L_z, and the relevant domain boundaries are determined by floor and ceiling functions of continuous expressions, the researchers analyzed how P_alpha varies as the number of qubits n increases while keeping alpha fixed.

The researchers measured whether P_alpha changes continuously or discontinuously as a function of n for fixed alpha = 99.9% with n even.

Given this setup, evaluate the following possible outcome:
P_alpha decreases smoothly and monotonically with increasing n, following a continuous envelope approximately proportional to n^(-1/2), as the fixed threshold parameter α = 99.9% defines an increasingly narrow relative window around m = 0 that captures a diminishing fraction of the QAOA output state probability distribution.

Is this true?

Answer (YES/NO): NO